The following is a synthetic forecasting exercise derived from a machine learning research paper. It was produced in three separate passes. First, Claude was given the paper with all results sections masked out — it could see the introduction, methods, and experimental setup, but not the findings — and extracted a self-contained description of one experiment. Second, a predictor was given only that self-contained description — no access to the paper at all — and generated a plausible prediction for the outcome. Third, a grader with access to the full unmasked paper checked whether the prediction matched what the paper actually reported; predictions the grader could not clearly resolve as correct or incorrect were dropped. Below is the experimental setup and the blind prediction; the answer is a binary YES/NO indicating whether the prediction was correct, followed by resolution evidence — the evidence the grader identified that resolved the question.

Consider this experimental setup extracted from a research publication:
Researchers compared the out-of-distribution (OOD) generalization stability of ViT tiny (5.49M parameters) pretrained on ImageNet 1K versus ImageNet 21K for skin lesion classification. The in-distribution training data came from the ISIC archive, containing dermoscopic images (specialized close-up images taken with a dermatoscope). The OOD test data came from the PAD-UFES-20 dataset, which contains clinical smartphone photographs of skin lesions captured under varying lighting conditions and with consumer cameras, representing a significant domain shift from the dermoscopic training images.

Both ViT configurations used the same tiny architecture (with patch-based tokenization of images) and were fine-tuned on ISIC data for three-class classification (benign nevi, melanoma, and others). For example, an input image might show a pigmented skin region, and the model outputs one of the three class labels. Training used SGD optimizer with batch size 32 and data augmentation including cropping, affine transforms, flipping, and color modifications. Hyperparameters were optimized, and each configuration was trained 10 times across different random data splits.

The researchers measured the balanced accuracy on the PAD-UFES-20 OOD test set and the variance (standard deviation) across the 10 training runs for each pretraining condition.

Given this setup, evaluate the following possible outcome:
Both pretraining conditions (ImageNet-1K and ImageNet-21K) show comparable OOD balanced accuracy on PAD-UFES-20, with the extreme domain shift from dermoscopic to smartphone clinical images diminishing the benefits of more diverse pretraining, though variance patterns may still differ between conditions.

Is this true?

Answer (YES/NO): NO